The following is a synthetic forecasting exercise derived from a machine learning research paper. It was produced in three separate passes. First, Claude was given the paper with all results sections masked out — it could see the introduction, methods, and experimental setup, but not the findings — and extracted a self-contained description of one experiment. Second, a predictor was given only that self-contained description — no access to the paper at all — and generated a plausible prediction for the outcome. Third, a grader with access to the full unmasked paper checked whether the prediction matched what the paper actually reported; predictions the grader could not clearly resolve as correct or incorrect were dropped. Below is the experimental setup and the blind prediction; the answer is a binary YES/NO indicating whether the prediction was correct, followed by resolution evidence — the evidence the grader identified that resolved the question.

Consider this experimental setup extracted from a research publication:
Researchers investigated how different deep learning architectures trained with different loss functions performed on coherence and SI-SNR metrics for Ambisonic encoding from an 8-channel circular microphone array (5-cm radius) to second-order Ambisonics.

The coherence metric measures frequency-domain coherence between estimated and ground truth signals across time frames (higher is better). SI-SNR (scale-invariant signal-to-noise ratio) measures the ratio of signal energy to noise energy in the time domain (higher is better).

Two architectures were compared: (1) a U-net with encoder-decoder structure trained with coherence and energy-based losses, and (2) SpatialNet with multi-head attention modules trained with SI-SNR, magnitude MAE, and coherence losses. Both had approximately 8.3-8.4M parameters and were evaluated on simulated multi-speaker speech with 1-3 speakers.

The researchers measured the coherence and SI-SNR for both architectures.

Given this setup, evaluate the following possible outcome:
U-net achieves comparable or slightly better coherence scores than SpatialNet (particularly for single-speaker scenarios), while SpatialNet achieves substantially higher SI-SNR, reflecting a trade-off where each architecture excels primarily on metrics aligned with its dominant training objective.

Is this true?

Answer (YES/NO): NO